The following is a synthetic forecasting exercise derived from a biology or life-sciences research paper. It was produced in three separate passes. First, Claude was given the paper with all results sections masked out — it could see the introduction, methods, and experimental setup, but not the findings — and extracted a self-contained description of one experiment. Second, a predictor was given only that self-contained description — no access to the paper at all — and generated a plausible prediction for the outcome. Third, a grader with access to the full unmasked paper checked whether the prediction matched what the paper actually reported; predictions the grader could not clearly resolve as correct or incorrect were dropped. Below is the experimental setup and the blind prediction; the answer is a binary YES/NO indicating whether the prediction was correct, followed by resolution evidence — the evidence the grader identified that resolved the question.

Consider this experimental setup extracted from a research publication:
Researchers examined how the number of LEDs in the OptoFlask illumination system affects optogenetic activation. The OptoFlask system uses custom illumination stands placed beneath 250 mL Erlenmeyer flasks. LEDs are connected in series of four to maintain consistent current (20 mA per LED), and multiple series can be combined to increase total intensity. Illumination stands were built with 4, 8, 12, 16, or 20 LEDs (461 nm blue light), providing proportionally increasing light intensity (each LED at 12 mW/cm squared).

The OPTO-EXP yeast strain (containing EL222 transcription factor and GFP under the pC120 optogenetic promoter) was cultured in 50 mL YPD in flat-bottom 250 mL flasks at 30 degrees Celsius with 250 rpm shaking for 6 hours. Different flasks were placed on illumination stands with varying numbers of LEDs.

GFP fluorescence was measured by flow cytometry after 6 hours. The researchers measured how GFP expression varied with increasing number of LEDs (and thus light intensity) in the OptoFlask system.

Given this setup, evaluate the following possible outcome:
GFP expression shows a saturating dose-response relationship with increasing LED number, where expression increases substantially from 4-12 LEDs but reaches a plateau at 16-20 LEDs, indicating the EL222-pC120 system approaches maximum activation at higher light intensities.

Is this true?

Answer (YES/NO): NO